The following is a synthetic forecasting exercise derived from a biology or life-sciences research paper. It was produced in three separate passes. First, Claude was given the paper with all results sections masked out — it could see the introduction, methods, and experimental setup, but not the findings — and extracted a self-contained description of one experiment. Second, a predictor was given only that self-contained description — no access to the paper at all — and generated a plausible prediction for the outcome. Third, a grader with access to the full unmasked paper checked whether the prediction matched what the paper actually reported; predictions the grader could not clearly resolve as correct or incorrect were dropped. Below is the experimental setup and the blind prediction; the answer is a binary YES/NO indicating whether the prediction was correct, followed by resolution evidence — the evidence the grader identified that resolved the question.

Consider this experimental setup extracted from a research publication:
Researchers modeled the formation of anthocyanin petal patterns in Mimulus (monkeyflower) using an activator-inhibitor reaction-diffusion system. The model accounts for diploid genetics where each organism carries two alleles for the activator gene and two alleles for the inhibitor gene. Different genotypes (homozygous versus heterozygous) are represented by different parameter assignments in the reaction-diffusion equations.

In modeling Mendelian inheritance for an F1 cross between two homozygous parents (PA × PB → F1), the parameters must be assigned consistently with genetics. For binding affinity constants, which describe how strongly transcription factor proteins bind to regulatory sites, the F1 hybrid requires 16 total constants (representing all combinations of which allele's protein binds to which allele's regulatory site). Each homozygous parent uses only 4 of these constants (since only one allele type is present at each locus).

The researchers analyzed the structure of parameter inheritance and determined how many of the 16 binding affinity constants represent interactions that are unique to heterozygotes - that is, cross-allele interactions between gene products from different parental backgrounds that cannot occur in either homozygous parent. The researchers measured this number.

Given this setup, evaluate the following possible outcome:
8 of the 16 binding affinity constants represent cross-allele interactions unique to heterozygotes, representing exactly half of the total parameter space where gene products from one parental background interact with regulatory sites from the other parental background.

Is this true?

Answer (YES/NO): YES